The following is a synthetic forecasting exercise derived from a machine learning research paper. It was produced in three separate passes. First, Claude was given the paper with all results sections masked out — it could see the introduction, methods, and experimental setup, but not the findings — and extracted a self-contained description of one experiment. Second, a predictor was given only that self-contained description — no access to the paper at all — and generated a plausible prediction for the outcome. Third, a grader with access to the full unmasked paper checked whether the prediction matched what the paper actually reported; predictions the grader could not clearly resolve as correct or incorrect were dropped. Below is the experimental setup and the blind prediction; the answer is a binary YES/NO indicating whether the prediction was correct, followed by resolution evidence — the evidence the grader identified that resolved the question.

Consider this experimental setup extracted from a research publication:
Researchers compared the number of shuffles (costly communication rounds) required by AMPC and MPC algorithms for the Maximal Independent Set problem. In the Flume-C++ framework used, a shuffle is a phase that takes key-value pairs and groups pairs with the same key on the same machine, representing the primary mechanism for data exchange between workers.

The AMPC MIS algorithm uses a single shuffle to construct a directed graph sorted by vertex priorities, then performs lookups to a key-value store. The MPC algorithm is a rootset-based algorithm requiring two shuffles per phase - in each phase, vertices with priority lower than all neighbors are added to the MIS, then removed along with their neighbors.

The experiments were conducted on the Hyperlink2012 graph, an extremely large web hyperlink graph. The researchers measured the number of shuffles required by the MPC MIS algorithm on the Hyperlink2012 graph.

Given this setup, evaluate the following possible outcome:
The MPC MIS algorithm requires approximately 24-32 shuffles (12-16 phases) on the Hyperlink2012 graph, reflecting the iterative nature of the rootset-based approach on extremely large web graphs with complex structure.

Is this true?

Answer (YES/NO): NO